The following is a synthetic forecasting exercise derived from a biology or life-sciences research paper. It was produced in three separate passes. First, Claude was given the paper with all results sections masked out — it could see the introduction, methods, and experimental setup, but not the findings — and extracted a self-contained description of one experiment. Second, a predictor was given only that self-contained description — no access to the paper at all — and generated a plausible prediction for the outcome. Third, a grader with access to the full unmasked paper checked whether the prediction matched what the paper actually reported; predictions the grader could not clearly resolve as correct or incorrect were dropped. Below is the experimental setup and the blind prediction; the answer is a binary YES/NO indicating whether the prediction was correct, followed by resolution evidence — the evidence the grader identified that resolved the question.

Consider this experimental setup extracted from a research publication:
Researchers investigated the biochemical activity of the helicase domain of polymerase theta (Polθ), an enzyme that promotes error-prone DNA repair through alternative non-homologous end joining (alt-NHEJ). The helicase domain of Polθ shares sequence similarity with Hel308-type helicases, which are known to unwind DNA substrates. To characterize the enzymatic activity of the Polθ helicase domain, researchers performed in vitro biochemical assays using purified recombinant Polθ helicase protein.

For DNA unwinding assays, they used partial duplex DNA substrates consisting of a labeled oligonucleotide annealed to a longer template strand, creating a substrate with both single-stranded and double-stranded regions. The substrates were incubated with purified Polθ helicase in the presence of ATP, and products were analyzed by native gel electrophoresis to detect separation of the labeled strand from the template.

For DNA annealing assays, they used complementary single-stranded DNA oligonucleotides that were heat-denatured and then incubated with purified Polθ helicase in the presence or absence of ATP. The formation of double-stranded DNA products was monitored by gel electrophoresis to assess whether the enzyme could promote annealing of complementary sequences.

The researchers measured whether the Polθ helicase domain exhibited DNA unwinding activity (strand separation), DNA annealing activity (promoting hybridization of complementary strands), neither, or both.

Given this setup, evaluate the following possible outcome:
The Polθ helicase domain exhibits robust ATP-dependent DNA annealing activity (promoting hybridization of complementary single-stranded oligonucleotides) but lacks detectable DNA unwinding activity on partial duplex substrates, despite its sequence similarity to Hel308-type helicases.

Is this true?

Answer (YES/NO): YES